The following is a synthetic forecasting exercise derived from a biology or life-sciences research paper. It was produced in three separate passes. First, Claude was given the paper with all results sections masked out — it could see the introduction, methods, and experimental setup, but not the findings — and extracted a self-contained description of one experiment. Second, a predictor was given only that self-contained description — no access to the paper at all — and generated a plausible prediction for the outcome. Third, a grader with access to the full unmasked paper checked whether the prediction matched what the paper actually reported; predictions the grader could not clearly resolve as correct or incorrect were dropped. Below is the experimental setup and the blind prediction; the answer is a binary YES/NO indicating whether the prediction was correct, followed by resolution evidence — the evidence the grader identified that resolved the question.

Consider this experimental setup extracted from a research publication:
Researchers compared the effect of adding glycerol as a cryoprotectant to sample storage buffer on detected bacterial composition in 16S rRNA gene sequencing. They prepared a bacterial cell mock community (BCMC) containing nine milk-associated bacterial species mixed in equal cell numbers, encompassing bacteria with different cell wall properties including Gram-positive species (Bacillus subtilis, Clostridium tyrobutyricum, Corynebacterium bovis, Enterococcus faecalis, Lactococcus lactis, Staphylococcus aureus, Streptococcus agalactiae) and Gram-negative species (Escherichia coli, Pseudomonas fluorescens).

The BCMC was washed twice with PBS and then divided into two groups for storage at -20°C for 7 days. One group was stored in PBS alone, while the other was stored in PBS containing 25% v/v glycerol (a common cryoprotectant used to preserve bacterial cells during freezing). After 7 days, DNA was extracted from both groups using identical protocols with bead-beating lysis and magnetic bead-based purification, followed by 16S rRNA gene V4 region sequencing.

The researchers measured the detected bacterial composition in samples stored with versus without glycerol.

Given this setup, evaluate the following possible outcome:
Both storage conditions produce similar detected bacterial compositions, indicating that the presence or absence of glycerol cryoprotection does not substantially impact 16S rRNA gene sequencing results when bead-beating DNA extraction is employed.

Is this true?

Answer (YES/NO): YES